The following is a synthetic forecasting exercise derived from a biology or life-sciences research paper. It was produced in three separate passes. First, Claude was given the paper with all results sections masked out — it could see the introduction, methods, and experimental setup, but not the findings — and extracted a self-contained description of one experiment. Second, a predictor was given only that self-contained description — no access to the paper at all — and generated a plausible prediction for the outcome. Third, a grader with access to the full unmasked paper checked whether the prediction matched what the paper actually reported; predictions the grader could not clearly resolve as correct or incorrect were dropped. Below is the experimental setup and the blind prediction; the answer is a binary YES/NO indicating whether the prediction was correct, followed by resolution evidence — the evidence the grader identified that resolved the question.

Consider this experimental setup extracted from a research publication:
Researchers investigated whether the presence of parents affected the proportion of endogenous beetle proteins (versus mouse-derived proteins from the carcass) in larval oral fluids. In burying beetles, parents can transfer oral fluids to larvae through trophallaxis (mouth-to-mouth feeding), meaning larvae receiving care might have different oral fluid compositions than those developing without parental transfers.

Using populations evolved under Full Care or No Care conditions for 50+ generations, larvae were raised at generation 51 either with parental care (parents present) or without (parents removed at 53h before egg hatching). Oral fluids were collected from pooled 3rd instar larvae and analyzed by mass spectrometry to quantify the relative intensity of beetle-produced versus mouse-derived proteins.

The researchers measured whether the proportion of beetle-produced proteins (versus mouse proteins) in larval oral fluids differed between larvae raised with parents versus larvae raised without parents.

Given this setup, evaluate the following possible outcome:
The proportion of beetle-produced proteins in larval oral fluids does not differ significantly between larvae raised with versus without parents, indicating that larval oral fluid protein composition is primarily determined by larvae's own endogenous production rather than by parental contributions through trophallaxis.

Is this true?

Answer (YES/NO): NO